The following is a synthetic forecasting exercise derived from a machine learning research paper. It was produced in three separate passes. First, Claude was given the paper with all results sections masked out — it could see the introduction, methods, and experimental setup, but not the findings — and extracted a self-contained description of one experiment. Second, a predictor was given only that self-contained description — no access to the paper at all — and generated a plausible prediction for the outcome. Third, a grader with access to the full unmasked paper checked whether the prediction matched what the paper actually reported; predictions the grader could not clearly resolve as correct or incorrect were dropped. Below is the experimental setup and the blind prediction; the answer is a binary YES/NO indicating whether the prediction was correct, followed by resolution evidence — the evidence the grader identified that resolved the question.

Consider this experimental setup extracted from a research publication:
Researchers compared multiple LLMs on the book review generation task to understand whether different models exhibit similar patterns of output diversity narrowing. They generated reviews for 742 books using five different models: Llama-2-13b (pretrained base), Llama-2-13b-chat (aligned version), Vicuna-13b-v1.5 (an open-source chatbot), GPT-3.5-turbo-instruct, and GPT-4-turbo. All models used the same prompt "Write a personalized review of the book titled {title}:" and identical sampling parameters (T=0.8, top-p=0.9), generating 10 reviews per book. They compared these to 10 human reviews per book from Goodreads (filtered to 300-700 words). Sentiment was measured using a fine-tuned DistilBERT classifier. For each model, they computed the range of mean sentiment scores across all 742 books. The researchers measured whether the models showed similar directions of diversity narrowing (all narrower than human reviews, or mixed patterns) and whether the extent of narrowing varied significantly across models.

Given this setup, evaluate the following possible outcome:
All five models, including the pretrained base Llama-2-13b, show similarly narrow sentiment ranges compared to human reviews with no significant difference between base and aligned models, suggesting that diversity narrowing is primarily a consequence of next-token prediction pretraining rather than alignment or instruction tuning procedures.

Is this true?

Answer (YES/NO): NO